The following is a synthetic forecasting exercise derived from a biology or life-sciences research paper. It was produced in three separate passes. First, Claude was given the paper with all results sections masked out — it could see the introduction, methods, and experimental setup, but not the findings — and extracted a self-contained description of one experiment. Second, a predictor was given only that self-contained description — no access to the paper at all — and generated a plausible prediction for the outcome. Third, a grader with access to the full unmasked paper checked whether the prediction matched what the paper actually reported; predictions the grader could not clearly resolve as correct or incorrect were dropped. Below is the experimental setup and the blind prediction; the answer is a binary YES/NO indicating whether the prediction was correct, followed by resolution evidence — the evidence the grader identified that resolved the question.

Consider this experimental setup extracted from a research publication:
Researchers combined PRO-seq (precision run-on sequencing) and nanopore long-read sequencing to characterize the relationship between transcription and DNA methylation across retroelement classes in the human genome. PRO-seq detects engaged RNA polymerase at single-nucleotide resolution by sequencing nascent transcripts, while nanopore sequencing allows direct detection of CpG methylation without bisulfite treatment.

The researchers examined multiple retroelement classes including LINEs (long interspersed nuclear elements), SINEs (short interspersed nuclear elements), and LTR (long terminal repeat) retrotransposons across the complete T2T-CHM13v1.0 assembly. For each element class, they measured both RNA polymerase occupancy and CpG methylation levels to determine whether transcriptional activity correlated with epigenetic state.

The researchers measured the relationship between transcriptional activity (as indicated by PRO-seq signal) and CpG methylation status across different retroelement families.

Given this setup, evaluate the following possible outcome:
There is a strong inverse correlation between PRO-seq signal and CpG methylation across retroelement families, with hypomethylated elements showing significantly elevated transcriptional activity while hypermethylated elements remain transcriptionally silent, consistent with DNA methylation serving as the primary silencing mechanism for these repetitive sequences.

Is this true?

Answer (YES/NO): NO